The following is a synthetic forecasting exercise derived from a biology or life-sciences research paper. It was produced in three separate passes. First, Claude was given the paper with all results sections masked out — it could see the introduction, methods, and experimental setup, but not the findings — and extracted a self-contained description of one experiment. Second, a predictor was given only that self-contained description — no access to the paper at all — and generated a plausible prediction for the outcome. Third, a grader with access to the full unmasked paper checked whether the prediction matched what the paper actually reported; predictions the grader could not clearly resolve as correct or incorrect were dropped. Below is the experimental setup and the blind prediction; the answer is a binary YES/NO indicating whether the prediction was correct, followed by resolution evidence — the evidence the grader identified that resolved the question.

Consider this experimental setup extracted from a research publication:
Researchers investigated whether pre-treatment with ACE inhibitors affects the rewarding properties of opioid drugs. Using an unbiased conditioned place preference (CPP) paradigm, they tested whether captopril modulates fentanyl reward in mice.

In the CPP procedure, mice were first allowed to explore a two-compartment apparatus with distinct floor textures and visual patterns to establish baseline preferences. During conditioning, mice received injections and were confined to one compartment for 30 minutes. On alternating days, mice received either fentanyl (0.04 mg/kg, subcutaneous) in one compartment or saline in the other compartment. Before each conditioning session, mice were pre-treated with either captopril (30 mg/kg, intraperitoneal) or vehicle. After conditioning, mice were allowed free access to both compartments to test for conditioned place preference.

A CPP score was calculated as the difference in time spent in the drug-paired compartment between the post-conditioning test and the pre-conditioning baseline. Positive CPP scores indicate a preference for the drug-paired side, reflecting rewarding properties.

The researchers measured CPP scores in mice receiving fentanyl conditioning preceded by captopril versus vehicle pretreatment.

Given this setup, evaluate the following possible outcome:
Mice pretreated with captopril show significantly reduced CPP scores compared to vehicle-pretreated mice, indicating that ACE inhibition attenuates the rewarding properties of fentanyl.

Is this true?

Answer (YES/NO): YES